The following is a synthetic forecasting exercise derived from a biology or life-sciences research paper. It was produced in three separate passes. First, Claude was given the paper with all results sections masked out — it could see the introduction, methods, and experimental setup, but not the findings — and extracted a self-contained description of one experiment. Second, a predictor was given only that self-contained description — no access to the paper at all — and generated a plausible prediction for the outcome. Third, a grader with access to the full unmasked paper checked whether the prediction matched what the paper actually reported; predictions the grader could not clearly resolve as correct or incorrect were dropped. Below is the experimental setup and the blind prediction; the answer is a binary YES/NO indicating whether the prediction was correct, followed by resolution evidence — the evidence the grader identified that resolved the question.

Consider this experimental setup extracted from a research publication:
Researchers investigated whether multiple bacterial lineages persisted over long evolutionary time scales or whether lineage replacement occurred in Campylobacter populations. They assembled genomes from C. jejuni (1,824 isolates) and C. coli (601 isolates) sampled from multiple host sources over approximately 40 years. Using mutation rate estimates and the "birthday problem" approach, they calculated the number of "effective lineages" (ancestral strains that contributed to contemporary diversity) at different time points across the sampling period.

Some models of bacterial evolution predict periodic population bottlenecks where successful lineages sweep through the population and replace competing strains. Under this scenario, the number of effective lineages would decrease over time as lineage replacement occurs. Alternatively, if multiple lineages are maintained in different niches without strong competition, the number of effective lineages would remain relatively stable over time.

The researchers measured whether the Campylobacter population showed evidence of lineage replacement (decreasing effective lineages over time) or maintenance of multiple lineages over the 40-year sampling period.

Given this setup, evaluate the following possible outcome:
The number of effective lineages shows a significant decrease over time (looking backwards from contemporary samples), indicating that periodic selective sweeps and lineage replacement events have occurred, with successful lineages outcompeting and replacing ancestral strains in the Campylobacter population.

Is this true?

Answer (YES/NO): NO